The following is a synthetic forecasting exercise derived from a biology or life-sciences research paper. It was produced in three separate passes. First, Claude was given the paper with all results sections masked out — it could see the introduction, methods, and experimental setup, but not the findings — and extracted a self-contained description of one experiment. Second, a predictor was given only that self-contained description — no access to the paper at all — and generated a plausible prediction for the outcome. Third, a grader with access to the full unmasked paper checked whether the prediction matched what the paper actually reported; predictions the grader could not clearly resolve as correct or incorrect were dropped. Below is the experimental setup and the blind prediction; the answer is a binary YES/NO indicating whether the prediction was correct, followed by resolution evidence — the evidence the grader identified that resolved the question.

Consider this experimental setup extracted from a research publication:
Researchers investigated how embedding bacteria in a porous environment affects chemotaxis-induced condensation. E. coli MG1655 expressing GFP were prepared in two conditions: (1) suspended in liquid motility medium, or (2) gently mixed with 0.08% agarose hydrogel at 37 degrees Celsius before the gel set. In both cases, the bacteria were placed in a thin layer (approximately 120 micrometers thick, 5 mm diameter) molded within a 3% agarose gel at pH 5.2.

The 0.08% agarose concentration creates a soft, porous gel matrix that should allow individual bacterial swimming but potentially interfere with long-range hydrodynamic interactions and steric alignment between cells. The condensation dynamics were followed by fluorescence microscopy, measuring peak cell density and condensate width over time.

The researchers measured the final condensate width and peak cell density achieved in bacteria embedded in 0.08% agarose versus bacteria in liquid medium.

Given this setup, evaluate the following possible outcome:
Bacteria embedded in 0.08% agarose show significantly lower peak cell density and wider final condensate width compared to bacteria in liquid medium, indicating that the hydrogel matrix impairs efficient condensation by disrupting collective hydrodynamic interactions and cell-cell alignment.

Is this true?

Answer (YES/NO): NO